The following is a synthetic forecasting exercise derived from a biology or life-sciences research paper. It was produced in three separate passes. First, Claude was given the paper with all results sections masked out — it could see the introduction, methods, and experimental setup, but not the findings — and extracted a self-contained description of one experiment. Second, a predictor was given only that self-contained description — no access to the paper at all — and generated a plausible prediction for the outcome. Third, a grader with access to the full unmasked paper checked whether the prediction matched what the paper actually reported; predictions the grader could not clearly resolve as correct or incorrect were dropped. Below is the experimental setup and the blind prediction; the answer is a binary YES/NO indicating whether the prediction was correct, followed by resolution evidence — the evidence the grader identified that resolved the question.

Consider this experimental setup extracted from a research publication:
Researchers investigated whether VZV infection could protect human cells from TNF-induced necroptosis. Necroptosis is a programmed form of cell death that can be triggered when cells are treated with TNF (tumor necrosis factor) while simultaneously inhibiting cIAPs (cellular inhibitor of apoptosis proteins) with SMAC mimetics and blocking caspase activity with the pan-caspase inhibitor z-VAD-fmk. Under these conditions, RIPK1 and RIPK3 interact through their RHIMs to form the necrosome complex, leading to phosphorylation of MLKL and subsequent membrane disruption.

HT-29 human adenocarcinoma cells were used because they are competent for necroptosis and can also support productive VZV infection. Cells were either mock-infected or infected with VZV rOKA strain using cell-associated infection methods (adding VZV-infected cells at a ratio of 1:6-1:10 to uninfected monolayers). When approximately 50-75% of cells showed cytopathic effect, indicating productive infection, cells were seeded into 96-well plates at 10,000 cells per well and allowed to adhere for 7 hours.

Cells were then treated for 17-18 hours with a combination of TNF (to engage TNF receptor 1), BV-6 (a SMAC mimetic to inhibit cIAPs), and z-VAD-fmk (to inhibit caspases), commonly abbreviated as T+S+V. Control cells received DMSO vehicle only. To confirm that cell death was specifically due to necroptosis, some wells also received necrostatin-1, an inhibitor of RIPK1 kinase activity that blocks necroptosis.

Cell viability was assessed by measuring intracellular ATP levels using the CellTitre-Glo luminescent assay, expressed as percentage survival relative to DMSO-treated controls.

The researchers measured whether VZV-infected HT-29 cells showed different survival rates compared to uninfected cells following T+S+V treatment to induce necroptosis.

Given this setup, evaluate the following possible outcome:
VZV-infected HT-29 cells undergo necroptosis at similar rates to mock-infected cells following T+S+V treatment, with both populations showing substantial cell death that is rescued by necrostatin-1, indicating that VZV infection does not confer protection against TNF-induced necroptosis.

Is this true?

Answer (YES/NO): NO